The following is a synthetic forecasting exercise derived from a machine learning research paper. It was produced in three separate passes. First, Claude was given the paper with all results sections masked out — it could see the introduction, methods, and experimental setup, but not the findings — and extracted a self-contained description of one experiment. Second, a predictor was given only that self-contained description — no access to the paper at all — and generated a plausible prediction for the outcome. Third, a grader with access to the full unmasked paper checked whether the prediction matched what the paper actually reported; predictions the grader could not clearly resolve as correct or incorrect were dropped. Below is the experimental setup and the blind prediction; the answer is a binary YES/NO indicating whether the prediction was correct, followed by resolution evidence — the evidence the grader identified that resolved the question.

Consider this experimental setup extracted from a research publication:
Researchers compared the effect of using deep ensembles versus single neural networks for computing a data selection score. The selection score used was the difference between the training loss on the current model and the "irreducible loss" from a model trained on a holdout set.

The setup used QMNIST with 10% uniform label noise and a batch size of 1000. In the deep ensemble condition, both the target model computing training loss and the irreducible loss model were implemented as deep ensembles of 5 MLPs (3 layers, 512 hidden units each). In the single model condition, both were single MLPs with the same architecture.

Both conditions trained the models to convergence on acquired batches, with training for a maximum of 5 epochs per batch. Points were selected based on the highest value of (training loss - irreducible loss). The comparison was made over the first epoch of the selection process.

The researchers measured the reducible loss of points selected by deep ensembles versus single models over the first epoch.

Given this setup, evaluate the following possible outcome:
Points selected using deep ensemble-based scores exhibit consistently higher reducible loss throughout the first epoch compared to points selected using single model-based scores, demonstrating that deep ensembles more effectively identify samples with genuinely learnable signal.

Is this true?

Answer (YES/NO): NO